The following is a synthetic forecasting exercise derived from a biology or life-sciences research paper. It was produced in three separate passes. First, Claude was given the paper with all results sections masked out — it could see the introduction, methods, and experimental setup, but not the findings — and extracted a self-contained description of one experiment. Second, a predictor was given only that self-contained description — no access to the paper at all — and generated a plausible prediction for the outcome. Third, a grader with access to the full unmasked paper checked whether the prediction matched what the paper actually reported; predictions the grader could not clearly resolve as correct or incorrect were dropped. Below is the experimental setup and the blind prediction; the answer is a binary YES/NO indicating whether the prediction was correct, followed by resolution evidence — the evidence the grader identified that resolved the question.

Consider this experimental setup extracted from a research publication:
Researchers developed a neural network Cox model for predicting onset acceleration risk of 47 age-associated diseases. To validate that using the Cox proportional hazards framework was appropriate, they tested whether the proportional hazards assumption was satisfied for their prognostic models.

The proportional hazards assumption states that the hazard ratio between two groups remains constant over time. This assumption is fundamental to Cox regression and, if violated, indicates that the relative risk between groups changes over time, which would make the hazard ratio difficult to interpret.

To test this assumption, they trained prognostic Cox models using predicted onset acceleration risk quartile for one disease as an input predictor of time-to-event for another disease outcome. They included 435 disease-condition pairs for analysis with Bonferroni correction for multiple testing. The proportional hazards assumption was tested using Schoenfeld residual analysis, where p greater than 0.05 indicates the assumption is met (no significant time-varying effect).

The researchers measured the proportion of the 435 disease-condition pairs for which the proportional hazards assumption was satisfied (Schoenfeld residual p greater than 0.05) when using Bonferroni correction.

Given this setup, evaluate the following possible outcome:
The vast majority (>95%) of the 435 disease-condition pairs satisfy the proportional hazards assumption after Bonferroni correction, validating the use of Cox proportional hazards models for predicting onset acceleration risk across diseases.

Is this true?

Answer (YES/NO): YES